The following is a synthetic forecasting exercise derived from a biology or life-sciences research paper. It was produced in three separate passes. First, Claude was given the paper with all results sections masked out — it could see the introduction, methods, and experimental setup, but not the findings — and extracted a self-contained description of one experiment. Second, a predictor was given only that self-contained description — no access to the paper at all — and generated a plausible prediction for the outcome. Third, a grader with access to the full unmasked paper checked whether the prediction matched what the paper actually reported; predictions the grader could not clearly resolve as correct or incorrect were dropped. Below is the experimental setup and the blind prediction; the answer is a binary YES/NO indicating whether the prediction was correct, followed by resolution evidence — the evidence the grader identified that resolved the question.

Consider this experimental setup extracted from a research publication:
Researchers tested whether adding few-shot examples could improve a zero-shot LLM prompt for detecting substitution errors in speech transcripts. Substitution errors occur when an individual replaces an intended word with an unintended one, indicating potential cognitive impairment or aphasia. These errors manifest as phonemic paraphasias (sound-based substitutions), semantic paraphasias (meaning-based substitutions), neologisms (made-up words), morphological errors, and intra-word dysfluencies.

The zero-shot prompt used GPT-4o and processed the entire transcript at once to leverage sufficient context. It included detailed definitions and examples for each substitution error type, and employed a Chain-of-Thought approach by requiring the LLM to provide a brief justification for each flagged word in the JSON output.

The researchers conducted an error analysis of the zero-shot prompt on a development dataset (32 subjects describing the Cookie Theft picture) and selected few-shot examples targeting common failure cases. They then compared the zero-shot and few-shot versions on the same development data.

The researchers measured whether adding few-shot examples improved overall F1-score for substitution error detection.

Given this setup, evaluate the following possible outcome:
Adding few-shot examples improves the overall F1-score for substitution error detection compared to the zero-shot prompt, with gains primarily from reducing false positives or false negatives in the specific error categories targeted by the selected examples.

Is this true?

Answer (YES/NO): NO